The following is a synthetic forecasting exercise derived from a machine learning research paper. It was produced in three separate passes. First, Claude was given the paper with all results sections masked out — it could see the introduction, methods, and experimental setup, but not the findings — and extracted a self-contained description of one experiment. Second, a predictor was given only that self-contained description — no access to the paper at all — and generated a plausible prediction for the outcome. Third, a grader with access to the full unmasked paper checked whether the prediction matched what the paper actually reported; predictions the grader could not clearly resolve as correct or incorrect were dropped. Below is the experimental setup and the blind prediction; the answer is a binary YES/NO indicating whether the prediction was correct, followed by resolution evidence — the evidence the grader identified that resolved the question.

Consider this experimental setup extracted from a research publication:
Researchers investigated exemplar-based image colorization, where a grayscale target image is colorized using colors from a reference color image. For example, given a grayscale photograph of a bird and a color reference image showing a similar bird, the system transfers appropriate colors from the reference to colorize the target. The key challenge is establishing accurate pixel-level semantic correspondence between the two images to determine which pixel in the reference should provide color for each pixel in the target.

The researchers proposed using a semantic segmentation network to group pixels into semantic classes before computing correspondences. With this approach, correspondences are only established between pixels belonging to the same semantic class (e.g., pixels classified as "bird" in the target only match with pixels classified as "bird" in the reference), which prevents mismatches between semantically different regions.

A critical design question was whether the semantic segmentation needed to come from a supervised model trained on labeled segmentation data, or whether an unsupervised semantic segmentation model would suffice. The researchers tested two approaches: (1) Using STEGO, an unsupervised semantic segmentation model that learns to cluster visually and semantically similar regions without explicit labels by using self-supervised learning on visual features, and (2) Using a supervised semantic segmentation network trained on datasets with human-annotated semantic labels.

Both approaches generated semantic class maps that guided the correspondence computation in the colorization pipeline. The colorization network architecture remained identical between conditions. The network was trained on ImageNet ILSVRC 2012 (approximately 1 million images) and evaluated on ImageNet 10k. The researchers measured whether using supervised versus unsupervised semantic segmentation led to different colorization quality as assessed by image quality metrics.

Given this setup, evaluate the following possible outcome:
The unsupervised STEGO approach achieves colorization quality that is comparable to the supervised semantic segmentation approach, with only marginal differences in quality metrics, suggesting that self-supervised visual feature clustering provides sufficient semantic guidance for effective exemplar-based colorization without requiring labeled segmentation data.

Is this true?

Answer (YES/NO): YES